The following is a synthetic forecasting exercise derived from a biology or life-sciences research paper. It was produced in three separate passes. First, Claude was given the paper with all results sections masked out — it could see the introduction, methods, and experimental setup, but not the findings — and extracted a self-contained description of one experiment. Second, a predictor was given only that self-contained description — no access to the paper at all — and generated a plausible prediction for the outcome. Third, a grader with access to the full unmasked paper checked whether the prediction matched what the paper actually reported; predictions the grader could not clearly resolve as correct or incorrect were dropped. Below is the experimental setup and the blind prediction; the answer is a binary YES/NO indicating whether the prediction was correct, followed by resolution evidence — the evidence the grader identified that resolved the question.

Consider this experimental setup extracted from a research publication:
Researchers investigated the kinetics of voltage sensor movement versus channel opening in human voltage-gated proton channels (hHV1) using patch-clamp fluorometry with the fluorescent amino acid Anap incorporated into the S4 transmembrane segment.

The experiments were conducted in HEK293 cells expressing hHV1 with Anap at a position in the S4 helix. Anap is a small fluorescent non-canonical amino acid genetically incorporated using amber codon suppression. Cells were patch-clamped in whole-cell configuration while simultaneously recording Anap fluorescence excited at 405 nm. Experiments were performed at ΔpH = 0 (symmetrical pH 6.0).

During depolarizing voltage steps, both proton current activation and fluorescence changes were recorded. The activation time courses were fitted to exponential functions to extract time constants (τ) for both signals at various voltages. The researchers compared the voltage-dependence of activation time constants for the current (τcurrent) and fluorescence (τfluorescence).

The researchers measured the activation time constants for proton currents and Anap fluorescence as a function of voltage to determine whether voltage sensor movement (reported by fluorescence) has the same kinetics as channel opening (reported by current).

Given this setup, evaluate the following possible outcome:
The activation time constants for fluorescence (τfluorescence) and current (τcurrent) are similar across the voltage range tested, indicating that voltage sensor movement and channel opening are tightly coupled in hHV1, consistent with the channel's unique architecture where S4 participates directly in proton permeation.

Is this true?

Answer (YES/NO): NO